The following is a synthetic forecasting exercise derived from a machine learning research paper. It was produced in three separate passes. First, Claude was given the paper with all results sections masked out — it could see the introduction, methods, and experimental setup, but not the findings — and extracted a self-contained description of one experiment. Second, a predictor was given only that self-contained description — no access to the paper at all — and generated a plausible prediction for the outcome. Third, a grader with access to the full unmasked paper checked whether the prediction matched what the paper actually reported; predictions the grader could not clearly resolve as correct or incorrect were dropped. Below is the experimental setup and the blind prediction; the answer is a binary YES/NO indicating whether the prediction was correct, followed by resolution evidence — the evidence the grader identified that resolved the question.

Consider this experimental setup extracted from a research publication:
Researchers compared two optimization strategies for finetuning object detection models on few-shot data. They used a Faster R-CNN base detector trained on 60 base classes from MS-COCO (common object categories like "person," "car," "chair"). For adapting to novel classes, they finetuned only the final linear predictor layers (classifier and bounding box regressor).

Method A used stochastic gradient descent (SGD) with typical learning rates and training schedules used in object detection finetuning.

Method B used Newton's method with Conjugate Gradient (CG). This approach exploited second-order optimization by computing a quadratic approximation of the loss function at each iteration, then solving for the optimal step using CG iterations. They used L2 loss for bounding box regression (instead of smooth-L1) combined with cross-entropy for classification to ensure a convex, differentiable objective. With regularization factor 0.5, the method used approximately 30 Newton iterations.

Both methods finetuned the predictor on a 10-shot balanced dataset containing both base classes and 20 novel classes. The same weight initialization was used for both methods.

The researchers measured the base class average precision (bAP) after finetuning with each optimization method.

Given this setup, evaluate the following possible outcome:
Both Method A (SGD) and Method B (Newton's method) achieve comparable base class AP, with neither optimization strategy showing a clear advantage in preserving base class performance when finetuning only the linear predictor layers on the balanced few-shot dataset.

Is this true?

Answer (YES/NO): NO